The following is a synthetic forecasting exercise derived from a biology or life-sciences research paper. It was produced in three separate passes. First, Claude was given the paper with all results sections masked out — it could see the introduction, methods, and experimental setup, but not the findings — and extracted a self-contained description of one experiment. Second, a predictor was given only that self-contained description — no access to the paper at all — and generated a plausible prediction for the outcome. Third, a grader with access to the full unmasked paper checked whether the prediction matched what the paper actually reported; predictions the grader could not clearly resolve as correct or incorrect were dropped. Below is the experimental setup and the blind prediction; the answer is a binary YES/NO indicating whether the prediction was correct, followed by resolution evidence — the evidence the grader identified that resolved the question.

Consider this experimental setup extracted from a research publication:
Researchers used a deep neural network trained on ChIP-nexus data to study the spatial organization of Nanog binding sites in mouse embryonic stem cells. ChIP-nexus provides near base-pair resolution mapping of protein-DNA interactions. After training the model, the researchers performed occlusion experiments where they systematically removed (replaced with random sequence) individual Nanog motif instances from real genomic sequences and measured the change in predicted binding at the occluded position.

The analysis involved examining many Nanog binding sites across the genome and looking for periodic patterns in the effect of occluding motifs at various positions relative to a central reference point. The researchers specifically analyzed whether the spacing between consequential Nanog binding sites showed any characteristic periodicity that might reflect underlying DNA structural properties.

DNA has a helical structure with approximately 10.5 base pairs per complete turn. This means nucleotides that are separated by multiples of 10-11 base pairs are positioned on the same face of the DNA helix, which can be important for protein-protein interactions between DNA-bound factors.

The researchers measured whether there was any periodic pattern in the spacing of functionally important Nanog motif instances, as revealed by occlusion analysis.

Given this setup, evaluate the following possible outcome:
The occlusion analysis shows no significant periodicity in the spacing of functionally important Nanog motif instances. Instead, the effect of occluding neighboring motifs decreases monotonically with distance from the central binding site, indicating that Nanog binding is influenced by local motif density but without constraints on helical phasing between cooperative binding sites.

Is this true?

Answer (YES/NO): NO